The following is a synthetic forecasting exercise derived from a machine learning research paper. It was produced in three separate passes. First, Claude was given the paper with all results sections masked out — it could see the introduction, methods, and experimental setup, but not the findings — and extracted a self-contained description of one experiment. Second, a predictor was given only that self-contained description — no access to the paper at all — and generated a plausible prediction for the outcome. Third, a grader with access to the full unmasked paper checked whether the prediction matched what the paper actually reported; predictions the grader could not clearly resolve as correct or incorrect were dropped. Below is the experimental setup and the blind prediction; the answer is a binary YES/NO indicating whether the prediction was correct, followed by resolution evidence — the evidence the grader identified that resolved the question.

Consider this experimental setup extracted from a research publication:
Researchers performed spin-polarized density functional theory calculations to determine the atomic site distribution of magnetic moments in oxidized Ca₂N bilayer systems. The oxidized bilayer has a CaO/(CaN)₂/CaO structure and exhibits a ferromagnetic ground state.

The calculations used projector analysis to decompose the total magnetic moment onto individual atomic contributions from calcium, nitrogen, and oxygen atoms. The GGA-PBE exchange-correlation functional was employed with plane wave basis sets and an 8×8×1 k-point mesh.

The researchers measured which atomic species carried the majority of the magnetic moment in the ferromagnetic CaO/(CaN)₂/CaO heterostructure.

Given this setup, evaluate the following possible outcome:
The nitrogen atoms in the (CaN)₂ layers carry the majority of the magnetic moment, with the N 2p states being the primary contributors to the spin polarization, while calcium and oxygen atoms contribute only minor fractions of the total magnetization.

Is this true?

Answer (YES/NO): YES